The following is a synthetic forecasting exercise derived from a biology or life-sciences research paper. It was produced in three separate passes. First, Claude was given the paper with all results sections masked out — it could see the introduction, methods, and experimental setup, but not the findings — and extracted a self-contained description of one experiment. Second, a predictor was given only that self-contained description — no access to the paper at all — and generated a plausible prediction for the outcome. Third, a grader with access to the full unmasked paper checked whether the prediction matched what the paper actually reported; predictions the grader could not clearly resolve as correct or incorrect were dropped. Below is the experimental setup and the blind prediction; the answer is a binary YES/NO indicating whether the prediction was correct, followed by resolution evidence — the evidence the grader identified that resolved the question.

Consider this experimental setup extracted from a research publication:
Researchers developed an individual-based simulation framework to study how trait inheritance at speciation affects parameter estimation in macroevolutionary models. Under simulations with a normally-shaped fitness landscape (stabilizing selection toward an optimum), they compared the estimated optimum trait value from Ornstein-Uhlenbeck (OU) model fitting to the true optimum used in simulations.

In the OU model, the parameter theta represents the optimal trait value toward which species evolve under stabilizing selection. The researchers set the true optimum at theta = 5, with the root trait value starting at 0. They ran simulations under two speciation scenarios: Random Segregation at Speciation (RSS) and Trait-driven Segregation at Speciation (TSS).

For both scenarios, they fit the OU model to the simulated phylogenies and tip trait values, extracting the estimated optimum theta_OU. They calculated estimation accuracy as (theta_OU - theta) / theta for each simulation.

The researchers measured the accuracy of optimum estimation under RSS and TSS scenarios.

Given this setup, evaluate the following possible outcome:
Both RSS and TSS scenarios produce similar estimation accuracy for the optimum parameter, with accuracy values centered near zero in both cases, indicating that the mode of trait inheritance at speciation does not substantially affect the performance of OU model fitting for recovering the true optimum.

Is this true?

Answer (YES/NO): YES